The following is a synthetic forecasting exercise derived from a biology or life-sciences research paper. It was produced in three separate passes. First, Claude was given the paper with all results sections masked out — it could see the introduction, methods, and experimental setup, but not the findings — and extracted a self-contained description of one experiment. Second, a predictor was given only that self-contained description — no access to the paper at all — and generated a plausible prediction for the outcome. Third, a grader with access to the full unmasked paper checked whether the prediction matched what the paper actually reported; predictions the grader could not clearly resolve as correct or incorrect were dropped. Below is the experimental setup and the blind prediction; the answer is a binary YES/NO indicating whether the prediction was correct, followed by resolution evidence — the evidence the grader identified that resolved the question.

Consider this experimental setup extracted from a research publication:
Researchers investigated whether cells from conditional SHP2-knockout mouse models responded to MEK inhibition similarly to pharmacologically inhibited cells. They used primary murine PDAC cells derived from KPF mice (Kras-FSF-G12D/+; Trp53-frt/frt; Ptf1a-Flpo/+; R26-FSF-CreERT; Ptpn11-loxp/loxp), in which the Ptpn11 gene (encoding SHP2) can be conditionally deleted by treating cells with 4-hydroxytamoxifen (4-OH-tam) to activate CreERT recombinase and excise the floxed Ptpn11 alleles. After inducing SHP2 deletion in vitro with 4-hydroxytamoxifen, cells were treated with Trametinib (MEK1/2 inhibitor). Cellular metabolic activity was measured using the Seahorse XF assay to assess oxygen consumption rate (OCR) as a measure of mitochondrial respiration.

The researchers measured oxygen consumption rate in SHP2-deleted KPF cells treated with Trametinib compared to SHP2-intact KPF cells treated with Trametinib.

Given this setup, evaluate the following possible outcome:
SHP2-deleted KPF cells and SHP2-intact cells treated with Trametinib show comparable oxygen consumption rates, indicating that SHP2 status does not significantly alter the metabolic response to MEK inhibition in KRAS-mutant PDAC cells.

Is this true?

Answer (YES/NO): NO